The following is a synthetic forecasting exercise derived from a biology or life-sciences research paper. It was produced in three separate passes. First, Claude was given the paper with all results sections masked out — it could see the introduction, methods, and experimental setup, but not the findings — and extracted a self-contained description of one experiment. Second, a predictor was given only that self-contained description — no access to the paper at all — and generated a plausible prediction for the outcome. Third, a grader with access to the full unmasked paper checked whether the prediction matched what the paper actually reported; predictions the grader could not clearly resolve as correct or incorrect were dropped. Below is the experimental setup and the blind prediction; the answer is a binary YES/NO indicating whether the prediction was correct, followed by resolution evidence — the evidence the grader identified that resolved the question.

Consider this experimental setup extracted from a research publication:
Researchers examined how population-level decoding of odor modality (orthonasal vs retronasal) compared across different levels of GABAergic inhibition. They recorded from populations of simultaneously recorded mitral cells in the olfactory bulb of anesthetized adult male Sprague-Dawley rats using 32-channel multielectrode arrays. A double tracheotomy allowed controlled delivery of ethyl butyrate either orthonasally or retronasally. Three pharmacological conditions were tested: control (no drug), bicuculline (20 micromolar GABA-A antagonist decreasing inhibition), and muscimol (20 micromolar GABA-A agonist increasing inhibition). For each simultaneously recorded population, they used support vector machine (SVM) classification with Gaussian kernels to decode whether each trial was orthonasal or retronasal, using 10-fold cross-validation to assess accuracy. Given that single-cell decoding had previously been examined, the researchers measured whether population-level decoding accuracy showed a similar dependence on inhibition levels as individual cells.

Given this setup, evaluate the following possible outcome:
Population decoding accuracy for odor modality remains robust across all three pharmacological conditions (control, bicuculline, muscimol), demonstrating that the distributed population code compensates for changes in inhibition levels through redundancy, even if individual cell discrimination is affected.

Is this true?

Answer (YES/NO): YES